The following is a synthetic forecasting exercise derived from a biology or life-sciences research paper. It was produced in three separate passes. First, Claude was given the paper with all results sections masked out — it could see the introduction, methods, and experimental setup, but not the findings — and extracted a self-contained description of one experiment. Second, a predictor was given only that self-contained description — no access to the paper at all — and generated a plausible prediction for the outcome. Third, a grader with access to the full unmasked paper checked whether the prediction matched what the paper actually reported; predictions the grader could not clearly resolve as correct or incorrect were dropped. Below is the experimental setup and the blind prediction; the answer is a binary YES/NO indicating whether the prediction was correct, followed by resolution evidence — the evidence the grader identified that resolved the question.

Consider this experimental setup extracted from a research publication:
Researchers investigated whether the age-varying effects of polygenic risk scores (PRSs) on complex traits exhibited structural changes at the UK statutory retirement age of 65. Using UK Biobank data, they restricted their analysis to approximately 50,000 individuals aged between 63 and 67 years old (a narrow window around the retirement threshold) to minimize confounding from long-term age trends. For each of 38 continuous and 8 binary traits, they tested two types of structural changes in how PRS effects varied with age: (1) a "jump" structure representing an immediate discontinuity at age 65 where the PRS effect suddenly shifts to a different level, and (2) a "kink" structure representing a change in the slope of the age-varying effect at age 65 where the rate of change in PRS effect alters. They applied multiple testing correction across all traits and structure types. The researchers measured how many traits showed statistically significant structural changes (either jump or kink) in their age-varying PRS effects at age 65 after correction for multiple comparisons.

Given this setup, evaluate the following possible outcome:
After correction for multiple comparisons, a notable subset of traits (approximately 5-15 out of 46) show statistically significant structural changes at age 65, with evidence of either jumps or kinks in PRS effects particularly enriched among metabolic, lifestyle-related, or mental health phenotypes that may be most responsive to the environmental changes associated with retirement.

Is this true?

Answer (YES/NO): YES